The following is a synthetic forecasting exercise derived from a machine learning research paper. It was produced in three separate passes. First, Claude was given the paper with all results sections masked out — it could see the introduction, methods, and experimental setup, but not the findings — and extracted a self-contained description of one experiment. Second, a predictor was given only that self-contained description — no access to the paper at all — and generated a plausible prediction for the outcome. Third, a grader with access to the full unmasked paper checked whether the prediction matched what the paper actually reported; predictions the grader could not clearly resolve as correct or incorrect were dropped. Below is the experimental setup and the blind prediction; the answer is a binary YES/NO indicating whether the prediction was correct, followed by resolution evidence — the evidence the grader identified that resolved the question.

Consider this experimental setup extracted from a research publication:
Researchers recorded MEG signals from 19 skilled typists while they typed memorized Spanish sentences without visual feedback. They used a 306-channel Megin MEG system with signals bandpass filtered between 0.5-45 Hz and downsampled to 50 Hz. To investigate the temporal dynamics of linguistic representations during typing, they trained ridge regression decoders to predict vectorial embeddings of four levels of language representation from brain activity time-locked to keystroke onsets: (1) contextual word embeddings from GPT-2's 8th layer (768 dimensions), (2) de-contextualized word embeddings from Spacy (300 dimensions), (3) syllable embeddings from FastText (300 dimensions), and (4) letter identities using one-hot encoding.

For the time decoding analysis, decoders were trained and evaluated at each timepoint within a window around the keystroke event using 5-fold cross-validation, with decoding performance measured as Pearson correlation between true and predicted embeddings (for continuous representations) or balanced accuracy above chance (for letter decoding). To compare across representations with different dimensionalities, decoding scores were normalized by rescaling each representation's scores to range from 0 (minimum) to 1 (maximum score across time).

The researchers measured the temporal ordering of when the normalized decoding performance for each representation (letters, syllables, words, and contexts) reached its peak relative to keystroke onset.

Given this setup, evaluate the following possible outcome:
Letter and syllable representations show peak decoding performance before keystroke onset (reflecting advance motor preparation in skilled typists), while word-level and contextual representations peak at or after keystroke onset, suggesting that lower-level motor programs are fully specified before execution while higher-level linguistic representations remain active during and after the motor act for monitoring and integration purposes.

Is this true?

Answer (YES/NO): NO